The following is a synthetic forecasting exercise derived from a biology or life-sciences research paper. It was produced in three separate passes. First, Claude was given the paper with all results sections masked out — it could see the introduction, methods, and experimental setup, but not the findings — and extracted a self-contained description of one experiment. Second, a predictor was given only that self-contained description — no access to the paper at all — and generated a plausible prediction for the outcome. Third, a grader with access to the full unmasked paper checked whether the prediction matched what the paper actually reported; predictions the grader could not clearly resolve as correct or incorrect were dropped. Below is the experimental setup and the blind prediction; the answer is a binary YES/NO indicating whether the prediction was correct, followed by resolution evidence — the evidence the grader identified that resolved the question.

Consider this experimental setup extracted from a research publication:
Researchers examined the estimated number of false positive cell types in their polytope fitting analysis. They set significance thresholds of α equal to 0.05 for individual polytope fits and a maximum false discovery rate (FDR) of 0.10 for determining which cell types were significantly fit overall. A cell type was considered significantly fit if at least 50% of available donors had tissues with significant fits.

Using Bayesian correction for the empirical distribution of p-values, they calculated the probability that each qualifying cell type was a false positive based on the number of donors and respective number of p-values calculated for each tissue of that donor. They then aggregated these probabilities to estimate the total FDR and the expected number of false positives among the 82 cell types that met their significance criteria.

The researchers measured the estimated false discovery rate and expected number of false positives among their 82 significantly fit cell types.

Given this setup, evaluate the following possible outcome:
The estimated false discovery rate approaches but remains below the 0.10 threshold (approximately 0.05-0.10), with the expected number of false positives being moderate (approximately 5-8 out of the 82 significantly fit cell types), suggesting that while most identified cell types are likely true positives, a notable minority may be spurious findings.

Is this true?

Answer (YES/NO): YES